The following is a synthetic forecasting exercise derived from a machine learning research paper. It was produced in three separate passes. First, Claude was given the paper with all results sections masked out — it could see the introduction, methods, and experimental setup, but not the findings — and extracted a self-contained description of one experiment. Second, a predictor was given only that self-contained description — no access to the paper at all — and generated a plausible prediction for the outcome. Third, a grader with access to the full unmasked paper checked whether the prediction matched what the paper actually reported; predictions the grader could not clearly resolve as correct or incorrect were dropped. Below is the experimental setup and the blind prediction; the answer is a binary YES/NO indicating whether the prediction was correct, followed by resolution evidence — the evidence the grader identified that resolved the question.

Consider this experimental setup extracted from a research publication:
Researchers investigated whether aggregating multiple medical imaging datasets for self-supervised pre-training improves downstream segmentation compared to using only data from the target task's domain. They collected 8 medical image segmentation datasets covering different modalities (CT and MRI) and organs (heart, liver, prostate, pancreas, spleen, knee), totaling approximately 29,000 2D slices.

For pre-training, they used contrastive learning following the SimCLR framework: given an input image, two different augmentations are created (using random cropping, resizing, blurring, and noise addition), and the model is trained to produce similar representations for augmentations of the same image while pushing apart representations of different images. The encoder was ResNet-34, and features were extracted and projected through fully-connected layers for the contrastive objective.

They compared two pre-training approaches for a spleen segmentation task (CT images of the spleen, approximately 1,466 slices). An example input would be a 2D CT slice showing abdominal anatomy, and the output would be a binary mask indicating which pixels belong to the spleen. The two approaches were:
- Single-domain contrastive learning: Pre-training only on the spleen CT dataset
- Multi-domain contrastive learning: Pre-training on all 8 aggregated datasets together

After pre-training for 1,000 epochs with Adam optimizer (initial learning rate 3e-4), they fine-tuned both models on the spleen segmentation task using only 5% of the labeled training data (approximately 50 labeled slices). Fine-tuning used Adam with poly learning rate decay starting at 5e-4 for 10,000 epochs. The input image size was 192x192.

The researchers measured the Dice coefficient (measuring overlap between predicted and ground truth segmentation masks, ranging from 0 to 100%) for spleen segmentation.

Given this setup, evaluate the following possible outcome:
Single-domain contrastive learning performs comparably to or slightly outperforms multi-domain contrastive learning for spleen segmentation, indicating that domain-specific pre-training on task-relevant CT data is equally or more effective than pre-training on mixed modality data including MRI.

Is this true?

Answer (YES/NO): NO